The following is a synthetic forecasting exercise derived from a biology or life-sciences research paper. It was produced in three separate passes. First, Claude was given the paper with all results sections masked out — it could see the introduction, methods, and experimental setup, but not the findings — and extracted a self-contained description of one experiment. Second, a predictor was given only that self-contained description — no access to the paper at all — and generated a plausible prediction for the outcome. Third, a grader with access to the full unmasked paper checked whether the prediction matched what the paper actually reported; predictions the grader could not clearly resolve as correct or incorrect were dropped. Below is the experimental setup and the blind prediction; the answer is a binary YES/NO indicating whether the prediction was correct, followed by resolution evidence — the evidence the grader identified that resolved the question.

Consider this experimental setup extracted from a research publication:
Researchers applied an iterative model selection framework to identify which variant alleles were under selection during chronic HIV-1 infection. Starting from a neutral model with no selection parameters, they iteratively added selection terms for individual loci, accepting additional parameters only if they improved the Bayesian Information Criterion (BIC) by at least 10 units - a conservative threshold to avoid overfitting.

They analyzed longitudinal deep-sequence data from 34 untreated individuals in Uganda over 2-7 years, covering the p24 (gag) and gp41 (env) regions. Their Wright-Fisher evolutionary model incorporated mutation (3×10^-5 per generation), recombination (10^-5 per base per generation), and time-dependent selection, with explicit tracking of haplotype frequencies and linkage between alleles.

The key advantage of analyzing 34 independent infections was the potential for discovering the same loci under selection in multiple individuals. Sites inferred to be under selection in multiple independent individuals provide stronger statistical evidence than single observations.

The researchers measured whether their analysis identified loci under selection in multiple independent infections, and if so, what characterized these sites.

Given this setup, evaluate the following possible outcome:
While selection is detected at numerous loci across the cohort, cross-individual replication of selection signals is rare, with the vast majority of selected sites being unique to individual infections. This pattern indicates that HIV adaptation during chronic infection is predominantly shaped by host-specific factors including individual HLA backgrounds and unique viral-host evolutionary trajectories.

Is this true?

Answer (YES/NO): NO